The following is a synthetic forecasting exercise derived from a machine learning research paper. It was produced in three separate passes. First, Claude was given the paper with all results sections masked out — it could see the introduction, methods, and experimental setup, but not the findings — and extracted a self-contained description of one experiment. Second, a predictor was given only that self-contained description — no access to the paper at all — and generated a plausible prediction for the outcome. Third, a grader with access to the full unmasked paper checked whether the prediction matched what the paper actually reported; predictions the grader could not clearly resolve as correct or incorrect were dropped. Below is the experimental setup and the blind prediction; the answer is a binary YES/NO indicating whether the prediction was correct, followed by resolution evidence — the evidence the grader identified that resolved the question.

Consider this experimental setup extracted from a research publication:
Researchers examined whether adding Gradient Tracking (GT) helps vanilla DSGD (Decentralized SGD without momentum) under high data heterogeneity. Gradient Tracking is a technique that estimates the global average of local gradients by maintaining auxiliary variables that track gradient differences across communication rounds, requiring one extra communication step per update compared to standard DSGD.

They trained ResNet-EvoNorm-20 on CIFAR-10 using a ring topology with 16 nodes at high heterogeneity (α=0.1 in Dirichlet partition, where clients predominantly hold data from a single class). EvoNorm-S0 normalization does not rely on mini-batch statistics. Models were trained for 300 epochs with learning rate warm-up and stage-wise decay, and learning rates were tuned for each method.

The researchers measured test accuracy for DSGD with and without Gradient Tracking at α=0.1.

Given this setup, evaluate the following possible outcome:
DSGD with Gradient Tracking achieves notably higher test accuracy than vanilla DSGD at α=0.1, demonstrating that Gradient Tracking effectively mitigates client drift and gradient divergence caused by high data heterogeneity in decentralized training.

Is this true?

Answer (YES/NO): NO